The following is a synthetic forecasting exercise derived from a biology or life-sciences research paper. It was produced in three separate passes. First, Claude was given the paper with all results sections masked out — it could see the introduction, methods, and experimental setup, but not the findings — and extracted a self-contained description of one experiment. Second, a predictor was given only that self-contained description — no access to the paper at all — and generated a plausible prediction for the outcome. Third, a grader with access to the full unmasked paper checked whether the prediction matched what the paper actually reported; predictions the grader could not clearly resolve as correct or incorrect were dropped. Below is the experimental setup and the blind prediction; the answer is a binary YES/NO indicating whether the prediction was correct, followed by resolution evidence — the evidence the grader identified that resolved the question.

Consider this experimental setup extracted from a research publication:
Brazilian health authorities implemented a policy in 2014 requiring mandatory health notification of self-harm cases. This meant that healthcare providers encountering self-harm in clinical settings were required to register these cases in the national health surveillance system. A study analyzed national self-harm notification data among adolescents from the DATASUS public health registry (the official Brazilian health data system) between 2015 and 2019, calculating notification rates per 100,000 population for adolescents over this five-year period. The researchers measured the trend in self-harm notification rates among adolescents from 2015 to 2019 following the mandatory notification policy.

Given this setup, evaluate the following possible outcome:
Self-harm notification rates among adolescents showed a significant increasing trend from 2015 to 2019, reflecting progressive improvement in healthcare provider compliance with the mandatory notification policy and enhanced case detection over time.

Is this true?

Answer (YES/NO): YES